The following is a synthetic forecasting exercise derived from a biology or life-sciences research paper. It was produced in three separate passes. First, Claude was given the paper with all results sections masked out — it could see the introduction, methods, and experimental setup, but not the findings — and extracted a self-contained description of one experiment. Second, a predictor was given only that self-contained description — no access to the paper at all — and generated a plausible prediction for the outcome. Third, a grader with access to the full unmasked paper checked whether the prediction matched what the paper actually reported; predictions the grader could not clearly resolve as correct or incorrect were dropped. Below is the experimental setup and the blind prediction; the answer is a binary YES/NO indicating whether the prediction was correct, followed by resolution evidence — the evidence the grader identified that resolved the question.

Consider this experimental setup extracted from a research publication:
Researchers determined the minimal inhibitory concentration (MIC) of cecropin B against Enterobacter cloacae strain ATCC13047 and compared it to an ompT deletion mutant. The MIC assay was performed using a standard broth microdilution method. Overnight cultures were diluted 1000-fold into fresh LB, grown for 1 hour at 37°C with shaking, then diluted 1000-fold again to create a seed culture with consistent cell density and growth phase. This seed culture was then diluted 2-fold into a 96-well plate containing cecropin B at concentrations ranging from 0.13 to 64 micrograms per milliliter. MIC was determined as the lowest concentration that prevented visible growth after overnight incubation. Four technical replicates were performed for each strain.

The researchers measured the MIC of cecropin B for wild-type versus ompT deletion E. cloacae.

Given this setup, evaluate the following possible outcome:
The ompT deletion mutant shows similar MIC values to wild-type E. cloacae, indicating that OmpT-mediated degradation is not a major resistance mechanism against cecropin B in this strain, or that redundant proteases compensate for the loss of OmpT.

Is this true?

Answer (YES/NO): NO